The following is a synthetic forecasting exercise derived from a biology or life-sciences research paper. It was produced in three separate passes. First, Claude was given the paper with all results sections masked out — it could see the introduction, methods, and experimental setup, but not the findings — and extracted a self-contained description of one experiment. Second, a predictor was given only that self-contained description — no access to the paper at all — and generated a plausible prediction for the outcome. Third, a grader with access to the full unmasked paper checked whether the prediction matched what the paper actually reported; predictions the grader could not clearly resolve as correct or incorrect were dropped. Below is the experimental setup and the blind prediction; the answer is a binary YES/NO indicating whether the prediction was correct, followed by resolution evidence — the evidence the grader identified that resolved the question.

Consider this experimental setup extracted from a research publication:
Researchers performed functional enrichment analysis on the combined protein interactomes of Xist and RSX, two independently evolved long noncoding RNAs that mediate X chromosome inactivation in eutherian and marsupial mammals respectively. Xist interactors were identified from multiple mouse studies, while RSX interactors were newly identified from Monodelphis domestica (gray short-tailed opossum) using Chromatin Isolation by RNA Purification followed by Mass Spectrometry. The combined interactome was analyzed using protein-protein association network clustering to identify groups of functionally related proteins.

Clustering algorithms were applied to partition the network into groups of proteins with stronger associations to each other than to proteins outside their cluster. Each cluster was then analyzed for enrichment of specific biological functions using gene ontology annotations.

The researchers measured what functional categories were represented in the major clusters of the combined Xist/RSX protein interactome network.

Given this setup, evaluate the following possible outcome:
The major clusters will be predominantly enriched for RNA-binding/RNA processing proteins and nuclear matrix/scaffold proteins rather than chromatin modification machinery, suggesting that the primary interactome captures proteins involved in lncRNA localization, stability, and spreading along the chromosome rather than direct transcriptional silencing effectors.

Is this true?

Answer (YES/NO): NO